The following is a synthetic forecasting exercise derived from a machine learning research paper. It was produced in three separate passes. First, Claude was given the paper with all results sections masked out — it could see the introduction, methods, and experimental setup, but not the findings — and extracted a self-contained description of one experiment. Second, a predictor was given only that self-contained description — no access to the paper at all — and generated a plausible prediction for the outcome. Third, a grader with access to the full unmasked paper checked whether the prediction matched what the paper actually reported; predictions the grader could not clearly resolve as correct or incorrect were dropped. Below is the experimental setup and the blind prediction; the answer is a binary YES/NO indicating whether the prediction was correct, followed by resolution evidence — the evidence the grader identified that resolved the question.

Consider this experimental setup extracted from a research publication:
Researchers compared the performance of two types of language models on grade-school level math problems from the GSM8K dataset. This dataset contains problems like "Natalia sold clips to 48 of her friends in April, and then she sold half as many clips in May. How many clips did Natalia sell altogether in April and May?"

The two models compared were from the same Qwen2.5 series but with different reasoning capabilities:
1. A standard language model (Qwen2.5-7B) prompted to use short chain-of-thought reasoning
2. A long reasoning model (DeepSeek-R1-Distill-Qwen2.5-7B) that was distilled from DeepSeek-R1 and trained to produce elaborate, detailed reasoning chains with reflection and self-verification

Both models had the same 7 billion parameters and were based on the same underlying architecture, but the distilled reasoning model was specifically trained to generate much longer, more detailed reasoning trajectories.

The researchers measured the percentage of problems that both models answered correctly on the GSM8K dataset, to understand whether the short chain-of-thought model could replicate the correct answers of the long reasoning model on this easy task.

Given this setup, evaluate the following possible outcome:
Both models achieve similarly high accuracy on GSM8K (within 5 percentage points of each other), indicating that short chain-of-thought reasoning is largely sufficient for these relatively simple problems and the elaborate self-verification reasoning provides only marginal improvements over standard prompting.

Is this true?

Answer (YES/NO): YES